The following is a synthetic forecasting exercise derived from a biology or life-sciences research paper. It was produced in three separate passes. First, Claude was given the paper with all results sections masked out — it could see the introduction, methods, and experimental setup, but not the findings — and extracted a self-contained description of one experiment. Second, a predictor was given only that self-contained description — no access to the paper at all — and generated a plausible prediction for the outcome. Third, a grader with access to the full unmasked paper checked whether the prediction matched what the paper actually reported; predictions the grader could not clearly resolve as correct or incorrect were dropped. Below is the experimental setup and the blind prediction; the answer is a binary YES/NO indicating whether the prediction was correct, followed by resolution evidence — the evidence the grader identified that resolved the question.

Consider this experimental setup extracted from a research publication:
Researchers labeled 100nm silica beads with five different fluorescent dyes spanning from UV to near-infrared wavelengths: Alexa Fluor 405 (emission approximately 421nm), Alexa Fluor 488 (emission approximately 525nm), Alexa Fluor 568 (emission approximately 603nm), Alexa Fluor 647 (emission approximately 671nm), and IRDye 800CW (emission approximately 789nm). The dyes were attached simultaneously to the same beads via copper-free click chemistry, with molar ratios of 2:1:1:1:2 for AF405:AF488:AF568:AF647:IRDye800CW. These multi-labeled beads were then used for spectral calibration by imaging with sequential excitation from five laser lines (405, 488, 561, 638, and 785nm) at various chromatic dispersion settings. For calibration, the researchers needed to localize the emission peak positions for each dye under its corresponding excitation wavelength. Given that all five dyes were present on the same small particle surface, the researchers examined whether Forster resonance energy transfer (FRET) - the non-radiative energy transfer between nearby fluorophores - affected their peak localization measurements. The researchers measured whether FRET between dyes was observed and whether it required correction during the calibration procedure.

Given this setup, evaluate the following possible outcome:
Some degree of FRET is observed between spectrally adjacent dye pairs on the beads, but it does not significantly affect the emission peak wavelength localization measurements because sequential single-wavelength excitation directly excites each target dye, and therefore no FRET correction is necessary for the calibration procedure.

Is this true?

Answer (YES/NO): NO